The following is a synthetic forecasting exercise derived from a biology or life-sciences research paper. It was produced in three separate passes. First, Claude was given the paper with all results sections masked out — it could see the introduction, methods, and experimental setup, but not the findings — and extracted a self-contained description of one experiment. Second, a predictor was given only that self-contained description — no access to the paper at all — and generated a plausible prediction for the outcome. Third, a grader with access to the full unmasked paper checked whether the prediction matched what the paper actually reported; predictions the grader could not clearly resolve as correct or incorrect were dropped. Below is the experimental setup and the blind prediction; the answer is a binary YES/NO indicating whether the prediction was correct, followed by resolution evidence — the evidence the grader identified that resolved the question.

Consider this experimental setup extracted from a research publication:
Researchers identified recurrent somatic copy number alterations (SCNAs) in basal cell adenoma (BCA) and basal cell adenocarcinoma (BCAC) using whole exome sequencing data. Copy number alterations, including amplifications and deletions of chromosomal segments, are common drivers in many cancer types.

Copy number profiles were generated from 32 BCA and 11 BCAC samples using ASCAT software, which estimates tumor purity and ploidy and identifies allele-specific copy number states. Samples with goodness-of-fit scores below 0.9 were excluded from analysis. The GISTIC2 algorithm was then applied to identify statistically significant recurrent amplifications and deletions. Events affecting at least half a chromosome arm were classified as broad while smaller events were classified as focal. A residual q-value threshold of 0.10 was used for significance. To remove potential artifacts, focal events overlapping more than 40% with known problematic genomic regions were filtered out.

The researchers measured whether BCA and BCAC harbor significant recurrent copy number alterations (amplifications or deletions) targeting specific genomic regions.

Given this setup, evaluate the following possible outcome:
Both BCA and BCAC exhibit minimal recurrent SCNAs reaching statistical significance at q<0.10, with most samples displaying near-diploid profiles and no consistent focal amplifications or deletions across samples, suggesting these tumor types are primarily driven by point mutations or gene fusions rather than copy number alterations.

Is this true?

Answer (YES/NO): NO